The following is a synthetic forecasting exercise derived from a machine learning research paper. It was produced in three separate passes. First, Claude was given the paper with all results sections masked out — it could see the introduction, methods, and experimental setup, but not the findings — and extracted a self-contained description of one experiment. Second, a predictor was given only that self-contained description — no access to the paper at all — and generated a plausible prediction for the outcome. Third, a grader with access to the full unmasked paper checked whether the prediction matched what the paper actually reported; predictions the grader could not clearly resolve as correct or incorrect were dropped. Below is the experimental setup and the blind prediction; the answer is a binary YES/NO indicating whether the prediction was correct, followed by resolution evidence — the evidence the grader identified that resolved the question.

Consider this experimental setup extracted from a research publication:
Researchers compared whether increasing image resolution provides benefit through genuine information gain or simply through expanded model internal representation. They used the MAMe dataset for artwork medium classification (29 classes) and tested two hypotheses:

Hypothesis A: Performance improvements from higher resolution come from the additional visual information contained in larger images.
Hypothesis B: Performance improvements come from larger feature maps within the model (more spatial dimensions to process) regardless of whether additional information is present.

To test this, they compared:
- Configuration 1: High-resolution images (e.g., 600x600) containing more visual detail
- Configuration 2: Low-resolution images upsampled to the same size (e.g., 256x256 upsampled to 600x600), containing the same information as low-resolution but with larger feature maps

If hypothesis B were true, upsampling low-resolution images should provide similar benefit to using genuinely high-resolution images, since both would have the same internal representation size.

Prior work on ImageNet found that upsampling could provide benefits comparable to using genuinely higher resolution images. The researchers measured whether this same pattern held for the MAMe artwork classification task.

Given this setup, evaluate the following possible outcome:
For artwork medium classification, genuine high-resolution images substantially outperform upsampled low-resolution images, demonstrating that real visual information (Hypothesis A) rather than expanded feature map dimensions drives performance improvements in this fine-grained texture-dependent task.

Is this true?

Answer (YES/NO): NO